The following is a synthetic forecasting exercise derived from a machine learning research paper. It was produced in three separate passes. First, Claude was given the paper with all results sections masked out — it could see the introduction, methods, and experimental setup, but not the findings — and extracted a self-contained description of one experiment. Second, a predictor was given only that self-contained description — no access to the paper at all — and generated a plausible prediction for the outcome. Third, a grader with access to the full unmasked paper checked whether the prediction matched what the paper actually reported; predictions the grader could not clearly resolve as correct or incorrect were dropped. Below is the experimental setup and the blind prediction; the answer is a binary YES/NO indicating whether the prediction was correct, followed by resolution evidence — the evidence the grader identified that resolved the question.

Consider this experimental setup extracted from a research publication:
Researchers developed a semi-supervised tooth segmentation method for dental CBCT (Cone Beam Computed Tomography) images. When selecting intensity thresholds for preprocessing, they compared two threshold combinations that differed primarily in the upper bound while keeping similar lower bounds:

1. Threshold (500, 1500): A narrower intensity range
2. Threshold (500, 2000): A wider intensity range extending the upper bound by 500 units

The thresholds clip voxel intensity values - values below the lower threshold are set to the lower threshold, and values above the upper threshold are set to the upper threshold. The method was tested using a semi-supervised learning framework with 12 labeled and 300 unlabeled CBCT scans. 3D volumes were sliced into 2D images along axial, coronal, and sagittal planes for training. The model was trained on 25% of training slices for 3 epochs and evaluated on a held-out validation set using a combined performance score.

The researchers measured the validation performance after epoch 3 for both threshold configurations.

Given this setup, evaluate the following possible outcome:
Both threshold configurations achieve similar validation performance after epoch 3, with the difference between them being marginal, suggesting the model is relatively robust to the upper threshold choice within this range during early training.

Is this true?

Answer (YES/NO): YES